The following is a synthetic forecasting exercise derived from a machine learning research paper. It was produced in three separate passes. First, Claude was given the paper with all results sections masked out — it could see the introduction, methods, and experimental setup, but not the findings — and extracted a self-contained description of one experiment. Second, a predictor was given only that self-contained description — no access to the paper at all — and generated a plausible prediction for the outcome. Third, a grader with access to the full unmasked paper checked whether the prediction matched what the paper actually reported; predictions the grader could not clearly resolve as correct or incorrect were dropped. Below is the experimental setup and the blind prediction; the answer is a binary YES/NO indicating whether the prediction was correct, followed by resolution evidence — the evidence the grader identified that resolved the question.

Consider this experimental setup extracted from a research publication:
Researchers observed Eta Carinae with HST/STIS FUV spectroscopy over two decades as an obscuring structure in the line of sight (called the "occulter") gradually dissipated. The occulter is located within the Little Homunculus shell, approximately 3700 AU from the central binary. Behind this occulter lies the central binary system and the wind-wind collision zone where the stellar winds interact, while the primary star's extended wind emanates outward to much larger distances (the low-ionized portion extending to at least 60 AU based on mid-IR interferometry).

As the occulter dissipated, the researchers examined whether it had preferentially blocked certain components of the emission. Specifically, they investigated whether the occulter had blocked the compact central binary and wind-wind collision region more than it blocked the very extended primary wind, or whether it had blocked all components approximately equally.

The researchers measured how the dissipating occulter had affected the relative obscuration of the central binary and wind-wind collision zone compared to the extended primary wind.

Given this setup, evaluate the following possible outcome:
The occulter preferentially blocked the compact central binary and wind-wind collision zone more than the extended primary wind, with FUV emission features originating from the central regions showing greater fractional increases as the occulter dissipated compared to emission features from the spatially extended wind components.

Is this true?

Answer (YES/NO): YES